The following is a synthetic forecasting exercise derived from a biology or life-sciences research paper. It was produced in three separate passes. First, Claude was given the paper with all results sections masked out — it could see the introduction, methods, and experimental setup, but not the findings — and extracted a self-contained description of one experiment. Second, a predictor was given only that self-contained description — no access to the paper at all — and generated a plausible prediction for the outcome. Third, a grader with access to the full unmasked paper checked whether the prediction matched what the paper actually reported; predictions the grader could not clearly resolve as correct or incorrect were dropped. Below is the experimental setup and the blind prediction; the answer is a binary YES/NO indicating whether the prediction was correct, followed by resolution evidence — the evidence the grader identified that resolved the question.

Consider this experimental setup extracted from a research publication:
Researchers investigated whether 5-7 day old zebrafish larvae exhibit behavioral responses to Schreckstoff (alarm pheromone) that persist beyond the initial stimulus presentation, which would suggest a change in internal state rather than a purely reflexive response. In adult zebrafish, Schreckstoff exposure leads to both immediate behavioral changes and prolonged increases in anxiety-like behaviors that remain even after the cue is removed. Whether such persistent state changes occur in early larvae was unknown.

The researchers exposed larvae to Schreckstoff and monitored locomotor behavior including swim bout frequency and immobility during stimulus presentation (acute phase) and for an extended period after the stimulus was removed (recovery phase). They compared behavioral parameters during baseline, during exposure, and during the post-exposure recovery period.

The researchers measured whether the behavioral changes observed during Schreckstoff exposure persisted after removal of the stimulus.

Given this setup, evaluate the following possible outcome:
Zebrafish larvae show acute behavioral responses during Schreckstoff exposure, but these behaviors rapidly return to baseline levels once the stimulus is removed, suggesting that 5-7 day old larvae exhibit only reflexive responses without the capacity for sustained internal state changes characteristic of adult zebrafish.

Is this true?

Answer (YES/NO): NO